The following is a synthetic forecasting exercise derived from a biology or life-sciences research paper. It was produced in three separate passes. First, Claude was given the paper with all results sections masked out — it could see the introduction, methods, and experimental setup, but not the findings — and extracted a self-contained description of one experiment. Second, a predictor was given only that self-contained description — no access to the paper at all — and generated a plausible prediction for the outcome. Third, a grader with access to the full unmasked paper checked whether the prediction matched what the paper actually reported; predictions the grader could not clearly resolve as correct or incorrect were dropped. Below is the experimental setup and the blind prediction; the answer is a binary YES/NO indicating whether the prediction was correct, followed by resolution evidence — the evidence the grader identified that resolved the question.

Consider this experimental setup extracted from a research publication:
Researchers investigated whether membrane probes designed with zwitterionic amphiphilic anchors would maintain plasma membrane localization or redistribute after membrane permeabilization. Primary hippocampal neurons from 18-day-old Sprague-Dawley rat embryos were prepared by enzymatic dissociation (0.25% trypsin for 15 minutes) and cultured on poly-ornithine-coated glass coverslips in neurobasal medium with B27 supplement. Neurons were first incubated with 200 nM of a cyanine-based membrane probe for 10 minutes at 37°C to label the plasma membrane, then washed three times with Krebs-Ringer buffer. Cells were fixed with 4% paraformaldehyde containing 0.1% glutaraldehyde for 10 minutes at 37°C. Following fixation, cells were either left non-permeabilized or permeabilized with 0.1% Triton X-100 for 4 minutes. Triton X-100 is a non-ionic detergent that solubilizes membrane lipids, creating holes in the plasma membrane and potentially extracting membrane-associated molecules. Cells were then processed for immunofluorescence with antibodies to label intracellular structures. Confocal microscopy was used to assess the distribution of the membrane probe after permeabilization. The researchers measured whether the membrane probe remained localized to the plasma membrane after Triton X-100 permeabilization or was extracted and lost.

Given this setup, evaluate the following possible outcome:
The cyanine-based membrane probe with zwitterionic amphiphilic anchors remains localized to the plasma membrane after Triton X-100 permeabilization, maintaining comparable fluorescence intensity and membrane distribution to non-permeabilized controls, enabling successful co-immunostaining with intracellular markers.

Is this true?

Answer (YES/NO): NO